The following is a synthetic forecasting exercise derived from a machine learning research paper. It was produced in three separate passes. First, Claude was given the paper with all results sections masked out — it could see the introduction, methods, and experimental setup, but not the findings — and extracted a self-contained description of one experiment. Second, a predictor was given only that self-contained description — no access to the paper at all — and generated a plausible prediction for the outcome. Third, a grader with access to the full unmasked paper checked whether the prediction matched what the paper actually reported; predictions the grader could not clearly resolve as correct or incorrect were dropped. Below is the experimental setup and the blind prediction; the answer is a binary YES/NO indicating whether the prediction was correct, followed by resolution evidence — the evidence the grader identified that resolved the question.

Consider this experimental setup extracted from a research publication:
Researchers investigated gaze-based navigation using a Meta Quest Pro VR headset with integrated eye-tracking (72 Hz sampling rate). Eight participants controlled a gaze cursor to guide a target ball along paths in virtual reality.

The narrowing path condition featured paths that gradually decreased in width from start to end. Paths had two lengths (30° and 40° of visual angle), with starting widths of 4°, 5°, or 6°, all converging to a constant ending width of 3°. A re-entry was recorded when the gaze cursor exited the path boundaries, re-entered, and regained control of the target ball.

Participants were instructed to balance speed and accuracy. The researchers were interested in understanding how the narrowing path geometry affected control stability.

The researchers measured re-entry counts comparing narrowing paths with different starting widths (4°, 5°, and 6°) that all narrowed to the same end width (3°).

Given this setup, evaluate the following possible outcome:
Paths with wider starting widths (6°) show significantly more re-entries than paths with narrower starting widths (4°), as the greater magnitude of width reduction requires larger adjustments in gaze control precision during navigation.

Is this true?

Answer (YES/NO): NO